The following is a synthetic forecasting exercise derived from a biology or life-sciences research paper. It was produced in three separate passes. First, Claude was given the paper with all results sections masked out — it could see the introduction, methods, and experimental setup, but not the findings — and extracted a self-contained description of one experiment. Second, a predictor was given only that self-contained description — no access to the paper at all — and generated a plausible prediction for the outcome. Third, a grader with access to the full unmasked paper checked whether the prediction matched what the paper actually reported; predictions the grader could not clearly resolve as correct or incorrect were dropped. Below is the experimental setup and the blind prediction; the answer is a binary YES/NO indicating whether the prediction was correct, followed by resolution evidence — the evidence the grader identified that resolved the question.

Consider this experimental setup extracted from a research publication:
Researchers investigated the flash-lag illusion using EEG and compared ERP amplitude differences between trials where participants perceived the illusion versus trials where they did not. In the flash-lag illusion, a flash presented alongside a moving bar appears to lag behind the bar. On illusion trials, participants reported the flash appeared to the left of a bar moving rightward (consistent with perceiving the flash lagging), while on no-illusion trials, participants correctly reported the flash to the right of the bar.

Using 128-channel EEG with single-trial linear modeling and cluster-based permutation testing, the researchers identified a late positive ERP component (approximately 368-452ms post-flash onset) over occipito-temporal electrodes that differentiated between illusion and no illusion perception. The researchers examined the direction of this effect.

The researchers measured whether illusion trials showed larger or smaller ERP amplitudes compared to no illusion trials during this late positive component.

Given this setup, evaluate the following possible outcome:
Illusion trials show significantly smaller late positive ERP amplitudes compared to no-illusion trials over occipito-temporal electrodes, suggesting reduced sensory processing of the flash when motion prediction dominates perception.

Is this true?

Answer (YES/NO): NO